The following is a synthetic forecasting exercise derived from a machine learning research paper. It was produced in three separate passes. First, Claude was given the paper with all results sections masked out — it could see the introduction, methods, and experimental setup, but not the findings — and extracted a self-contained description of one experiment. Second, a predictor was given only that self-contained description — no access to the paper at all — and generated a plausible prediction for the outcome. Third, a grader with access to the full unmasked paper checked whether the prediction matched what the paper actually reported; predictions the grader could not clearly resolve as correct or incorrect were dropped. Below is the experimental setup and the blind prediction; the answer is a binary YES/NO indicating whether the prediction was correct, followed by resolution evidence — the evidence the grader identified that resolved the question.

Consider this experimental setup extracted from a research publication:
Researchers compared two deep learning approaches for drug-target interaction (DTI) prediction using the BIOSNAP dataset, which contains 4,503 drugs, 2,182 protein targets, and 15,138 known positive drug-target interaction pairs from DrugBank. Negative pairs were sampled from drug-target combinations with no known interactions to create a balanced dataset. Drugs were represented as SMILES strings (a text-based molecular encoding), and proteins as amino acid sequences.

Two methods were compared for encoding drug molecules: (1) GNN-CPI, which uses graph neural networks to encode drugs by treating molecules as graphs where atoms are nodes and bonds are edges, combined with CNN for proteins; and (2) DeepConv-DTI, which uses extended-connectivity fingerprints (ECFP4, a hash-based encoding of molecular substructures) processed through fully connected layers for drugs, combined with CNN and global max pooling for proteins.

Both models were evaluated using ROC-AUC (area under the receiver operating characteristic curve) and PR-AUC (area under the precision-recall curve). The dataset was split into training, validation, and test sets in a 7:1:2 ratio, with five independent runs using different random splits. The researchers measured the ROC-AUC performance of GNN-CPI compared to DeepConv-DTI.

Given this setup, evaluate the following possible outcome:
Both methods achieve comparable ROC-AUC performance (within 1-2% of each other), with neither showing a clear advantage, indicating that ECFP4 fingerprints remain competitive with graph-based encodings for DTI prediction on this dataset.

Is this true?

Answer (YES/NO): YES